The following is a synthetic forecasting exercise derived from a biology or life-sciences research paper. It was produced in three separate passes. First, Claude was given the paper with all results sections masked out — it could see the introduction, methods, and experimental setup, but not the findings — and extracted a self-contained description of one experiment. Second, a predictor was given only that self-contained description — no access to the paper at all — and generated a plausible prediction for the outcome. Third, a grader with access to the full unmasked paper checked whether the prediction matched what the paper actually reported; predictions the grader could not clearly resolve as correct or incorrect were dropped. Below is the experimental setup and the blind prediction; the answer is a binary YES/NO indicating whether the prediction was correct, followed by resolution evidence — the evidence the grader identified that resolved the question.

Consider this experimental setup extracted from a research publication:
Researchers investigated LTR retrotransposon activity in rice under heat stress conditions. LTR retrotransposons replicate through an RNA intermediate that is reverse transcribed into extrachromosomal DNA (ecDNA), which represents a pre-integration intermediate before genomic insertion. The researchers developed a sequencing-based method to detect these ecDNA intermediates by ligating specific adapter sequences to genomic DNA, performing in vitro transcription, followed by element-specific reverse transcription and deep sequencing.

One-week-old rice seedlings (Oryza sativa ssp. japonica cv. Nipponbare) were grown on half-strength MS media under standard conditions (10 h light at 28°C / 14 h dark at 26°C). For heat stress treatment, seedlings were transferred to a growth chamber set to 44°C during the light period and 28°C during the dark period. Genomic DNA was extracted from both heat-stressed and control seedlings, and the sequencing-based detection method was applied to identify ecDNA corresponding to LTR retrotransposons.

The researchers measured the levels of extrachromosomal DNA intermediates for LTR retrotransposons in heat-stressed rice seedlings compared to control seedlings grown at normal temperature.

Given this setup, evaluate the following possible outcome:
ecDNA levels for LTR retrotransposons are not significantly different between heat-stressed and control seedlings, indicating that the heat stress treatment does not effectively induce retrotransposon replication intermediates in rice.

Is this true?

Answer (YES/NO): NO